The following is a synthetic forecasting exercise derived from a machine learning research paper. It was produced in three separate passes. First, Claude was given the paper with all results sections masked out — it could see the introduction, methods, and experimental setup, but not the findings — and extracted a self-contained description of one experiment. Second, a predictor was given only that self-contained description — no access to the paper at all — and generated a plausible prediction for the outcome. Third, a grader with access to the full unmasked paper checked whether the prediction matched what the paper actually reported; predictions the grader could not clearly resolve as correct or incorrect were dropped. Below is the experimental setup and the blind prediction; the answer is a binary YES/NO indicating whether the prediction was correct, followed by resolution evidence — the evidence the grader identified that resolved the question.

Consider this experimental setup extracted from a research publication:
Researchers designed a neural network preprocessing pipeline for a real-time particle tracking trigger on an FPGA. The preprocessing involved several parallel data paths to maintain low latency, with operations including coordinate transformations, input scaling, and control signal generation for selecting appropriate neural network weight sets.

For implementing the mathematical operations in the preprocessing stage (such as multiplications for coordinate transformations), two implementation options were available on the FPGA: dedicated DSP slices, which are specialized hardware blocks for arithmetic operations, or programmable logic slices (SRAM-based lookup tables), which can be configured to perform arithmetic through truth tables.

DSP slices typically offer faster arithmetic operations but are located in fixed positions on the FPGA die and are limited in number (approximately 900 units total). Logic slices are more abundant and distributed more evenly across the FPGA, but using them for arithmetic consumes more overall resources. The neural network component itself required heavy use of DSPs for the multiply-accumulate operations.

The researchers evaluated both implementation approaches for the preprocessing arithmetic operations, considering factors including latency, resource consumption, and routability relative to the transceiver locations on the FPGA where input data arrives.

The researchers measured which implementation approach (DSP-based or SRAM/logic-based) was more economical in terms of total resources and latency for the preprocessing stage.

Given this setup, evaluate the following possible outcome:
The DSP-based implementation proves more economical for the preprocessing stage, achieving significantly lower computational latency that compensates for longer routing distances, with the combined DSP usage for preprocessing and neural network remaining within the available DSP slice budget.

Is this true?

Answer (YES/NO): NO